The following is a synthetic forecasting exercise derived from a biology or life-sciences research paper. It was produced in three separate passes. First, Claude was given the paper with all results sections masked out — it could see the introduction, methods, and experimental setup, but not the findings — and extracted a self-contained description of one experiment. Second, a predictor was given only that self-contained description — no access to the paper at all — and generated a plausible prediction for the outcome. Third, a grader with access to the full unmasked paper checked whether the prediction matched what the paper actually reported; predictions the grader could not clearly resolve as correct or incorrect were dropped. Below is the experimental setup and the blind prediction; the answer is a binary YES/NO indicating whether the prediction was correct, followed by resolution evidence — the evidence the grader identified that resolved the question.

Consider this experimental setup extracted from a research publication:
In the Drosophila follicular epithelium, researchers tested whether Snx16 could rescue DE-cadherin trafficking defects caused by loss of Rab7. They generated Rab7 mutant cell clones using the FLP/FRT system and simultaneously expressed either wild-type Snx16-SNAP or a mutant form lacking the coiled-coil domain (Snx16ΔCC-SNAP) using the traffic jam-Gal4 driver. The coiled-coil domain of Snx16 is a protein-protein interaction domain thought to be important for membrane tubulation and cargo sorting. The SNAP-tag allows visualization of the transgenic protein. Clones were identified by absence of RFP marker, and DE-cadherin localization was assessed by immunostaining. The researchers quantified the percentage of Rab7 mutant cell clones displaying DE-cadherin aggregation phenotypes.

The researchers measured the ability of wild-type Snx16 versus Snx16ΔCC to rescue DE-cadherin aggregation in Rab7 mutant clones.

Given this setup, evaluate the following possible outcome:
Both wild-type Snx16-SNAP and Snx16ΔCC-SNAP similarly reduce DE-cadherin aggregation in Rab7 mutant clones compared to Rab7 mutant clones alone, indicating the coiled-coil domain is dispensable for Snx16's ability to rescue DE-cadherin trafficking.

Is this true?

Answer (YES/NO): NO